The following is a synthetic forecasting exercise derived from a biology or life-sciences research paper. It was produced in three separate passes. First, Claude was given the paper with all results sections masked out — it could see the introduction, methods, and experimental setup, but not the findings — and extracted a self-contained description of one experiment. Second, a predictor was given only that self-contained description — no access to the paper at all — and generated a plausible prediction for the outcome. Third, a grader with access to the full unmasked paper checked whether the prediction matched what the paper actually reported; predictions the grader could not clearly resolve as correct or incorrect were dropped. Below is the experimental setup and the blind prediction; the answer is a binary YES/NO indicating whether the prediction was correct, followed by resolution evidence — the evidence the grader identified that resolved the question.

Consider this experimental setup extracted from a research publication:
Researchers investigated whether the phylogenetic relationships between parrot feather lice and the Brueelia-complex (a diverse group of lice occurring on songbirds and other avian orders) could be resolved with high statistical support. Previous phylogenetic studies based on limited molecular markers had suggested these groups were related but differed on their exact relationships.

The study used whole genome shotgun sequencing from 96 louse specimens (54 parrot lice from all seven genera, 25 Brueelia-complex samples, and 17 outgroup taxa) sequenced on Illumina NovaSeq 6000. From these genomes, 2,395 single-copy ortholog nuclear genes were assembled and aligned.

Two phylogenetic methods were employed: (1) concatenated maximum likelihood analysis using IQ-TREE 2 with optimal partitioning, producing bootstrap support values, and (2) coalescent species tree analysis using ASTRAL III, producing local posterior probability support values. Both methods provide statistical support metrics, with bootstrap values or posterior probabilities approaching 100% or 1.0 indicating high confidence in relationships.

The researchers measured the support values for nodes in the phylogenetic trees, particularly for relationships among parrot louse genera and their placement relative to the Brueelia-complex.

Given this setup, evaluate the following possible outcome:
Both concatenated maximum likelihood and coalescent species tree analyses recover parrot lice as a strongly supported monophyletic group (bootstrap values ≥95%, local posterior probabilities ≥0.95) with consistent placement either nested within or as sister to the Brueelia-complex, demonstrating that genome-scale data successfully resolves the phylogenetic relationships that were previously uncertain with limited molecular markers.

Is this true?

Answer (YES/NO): NO